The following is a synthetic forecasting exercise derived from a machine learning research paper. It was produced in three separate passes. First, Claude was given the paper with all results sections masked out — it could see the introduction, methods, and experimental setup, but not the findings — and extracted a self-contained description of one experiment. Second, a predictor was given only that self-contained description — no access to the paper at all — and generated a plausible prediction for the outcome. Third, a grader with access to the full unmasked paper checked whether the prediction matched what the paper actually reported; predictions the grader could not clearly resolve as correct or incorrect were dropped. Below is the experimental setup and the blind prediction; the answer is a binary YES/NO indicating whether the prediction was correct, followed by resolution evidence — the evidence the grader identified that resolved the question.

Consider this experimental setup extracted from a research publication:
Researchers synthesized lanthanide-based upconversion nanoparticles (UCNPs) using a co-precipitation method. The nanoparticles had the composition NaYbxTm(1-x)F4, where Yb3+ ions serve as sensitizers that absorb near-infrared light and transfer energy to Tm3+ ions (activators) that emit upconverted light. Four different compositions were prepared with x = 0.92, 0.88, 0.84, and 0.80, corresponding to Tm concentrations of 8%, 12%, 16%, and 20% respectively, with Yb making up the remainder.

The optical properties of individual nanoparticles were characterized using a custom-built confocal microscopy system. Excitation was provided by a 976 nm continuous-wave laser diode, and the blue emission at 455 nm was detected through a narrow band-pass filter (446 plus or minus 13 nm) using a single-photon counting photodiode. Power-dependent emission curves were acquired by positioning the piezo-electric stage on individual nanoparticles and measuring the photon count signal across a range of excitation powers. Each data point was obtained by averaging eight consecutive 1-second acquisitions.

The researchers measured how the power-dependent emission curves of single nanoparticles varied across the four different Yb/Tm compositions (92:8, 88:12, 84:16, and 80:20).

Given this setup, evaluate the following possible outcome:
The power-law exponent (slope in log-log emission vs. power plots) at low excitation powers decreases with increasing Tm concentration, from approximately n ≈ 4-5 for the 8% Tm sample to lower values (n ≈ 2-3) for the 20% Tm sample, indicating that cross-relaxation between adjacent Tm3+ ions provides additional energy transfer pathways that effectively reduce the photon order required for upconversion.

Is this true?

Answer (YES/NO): NO